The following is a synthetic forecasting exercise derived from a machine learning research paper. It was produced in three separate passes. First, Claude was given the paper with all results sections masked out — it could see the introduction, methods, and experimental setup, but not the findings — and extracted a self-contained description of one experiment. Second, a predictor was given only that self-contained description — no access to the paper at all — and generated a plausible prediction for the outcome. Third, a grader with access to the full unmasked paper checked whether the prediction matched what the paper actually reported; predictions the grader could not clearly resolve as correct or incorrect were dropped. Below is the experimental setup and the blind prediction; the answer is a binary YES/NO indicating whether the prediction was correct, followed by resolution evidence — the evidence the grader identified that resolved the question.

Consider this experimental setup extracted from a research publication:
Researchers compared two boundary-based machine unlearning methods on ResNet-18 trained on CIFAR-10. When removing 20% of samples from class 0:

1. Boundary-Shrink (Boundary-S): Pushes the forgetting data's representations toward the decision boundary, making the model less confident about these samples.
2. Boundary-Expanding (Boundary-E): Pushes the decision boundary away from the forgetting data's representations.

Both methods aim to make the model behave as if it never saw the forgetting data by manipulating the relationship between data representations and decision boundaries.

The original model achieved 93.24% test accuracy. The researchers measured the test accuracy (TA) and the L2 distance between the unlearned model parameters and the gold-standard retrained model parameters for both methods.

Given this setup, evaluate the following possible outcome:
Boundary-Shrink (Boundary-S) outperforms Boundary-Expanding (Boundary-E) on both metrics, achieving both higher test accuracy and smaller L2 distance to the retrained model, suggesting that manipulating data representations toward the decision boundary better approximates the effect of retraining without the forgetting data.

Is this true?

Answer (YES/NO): NO